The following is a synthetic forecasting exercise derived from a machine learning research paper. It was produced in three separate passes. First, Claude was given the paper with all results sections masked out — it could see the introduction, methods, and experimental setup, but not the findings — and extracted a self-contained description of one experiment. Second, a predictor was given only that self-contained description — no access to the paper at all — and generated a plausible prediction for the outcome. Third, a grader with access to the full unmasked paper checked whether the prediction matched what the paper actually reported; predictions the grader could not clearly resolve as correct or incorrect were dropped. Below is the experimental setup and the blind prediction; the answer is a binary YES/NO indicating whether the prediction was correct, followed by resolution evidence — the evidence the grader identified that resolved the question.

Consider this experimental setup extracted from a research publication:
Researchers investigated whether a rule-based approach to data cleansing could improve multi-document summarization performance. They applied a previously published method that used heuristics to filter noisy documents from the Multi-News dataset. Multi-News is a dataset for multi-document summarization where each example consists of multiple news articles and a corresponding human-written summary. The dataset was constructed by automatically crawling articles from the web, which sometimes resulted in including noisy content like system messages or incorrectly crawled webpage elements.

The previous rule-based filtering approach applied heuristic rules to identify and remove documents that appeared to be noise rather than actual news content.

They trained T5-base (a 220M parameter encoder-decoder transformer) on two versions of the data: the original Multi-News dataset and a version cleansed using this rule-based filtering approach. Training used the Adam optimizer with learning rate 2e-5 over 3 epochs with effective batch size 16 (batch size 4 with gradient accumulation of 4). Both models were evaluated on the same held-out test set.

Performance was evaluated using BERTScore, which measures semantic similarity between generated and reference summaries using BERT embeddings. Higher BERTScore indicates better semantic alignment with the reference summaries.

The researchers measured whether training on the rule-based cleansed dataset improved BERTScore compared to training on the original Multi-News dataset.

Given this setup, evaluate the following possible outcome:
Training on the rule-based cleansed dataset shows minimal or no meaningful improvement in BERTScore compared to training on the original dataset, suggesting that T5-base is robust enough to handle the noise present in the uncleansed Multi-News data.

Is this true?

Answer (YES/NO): NO